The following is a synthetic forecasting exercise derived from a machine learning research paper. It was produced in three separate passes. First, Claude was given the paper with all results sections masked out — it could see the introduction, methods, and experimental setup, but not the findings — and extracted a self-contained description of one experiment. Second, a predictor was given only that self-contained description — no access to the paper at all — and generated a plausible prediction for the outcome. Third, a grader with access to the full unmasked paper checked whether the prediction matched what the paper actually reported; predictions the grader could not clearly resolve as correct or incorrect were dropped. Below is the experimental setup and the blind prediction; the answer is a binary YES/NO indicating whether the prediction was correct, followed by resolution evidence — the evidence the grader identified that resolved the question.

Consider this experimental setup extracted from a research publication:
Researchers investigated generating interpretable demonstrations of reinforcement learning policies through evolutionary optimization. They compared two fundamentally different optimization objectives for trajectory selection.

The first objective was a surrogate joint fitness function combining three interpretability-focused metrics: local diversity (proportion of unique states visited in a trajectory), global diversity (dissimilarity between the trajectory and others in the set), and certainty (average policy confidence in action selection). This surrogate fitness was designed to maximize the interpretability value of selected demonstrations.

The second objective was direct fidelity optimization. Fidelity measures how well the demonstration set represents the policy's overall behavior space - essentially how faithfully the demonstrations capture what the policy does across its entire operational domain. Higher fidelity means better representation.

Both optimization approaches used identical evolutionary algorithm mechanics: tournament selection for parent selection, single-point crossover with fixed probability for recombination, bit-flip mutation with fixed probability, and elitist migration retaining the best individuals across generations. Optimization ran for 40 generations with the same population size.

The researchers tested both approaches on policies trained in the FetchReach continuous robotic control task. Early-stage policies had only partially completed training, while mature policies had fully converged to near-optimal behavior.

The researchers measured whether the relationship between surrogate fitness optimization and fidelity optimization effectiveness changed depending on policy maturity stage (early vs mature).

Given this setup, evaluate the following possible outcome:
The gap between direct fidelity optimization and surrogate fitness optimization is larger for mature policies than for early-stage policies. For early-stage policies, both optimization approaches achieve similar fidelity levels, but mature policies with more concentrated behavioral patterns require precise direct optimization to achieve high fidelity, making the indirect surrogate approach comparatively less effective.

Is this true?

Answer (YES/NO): NO